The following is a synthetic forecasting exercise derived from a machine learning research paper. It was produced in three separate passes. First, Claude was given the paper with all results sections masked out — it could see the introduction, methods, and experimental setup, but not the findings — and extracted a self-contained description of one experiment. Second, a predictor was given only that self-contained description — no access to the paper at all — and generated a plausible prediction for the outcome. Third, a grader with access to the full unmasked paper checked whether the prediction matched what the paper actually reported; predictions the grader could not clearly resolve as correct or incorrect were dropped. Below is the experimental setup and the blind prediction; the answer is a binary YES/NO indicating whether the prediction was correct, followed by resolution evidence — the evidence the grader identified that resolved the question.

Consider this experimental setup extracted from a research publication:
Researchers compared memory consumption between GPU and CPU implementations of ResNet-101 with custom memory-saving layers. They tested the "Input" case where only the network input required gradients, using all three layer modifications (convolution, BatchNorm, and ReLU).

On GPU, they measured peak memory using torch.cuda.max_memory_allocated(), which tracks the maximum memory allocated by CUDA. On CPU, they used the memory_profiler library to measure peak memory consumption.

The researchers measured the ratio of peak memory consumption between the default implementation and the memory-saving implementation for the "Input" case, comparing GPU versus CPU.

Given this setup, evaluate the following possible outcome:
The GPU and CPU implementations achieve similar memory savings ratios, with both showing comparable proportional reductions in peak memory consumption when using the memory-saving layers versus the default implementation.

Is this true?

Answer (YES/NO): NO